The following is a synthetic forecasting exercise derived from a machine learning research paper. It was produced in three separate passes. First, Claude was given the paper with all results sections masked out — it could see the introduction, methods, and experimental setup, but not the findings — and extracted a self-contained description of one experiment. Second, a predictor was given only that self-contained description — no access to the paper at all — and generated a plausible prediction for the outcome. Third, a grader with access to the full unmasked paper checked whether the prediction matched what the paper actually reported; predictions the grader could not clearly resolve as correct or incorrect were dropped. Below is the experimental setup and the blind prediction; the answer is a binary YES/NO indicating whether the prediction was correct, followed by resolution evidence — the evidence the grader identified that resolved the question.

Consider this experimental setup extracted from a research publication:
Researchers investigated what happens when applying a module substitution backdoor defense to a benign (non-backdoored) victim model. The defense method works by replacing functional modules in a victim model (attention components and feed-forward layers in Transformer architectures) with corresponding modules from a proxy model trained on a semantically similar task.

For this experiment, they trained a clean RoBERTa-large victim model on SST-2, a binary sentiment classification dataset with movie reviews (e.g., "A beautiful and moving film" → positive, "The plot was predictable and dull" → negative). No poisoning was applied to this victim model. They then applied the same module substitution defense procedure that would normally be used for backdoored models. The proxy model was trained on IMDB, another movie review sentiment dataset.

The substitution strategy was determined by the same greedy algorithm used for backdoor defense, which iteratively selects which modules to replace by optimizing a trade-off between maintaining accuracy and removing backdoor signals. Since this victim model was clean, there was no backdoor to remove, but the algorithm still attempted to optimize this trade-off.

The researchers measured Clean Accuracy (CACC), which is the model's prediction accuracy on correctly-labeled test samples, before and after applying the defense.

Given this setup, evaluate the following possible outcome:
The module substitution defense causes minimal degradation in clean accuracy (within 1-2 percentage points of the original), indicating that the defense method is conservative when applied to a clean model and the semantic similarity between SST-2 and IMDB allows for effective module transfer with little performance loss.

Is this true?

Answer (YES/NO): YES